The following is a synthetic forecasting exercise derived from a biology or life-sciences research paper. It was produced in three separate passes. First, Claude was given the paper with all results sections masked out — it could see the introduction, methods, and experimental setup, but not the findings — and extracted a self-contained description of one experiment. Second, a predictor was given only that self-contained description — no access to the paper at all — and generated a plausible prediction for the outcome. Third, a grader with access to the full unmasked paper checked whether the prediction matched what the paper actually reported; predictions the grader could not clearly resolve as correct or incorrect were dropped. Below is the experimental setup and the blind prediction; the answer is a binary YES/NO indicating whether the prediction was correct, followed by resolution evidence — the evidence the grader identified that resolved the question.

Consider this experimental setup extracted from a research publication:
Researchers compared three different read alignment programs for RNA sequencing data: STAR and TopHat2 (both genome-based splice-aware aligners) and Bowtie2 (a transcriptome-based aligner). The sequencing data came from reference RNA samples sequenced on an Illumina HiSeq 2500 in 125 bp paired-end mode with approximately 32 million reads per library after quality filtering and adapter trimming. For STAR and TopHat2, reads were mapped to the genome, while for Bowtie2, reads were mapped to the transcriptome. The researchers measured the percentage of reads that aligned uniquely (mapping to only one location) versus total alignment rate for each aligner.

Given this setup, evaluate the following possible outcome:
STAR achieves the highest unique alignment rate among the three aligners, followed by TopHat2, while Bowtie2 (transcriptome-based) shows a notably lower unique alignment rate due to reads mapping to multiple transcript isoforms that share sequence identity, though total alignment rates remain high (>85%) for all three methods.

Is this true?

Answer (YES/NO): NO